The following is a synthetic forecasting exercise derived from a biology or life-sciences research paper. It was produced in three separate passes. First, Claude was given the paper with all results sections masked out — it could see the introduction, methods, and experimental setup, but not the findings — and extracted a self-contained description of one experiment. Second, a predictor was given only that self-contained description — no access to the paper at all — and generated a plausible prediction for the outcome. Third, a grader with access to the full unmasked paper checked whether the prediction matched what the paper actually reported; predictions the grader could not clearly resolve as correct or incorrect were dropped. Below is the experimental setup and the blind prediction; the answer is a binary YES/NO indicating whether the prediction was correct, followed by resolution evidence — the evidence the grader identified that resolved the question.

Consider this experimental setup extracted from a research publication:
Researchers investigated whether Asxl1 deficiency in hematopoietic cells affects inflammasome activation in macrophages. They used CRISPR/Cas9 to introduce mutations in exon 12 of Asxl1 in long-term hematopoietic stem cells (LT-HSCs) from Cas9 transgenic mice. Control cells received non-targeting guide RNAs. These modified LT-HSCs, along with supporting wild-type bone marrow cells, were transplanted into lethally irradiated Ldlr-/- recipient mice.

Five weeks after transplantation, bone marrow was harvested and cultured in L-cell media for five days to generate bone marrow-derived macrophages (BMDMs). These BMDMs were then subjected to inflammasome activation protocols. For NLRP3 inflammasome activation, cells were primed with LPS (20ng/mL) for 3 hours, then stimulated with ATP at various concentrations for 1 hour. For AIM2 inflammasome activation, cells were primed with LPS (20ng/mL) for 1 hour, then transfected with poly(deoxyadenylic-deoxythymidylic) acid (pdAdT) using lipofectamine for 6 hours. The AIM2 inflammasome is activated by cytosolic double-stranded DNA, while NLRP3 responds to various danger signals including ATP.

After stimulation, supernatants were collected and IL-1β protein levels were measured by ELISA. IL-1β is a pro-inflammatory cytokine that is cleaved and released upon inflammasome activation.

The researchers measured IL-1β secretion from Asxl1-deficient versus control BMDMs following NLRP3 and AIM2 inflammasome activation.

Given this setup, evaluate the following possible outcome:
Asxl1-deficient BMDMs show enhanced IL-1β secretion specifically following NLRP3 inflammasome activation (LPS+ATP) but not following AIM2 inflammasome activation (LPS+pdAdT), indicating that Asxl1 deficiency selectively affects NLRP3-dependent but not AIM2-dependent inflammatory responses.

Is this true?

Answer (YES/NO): NO